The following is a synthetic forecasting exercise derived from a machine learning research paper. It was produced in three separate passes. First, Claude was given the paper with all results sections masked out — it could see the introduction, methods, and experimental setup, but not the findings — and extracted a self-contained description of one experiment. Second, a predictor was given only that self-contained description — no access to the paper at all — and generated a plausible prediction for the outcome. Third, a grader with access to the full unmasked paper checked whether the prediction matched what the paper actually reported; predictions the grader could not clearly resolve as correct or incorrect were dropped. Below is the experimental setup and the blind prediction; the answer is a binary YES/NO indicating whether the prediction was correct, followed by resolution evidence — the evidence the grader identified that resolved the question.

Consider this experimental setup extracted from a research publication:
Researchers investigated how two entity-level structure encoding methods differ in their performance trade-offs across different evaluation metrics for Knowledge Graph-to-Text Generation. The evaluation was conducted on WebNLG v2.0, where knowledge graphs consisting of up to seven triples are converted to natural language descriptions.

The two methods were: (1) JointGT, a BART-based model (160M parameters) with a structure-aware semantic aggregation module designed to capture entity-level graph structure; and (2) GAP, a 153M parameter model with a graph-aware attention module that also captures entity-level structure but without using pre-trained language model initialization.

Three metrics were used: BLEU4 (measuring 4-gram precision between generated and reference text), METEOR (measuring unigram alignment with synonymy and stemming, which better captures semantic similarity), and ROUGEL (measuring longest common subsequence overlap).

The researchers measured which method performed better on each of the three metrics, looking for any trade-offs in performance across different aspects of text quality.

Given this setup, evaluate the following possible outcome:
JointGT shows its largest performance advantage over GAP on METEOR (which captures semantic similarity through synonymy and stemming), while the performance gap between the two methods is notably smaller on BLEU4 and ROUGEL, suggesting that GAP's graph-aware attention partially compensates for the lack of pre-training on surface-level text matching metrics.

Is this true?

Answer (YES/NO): NO